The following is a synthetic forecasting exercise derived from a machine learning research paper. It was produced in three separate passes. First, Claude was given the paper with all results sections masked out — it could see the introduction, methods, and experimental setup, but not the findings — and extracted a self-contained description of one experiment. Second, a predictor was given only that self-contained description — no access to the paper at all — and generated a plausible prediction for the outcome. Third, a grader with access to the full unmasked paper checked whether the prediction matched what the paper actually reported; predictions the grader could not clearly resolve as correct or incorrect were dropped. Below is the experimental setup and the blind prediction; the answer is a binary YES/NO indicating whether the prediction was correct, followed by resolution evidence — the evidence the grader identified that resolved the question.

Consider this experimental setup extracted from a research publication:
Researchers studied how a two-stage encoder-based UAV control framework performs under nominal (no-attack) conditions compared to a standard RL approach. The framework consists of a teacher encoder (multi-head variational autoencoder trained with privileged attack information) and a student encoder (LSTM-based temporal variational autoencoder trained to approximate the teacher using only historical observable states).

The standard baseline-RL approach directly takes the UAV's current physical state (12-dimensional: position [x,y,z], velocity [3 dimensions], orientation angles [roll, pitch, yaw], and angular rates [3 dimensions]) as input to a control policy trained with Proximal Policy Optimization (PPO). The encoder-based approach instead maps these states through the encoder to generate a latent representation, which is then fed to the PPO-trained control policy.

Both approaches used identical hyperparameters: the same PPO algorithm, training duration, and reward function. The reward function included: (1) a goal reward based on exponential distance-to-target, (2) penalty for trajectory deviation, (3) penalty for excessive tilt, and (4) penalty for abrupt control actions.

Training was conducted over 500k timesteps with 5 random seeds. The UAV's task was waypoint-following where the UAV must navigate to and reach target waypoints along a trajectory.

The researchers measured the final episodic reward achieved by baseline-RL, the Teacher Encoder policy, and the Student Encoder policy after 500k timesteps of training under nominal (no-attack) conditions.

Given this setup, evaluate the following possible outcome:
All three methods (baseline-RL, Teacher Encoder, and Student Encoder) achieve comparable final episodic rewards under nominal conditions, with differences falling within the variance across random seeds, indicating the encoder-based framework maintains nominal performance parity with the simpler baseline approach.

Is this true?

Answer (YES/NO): YES